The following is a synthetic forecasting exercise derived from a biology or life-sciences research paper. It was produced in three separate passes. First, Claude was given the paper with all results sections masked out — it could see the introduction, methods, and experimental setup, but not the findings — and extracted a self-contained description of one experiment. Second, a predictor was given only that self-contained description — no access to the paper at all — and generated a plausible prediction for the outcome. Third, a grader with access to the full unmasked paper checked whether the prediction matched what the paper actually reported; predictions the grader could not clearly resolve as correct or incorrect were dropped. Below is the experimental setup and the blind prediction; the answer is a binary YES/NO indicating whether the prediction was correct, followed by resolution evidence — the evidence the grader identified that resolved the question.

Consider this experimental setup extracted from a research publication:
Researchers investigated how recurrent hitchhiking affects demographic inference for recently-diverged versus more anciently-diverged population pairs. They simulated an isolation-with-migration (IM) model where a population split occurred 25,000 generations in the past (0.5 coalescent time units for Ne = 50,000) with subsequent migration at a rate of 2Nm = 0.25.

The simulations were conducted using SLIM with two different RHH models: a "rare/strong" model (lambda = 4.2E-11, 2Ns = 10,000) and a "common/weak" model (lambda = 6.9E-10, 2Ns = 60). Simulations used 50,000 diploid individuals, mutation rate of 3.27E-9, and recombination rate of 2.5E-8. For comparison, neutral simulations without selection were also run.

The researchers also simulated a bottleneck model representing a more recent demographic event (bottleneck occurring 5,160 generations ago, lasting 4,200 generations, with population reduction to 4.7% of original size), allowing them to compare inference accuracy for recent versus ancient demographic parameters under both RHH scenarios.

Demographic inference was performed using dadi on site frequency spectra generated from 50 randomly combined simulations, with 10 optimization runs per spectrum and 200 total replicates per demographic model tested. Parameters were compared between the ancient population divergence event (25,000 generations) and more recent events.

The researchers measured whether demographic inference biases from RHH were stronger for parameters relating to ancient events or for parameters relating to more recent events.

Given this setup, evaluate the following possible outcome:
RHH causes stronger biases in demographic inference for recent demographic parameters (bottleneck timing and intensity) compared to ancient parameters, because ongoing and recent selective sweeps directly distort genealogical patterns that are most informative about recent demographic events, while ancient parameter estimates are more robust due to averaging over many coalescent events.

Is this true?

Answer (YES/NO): NO